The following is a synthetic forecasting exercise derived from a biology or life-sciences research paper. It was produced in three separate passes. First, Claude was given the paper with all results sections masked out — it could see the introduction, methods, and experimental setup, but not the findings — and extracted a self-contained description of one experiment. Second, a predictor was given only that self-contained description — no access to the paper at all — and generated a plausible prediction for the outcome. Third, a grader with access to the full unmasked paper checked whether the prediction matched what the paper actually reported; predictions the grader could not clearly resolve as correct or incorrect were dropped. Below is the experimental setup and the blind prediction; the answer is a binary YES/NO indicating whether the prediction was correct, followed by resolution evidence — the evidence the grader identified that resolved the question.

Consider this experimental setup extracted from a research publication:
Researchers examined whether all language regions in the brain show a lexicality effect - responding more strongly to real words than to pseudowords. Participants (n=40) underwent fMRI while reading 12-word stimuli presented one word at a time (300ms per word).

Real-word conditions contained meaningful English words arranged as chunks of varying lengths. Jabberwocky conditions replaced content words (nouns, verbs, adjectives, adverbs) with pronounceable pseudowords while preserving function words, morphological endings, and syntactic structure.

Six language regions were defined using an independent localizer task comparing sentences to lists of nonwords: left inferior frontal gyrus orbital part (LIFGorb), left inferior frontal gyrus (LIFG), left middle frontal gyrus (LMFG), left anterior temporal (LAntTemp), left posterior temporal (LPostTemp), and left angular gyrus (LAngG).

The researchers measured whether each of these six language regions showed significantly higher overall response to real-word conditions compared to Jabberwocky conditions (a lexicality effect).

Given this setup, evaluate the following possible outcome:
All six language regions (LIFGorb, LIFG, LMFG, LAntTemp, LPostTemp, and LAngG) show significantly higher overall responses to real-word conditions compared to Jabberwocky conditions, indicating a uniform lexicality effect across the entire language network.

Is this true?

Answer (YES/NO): YES